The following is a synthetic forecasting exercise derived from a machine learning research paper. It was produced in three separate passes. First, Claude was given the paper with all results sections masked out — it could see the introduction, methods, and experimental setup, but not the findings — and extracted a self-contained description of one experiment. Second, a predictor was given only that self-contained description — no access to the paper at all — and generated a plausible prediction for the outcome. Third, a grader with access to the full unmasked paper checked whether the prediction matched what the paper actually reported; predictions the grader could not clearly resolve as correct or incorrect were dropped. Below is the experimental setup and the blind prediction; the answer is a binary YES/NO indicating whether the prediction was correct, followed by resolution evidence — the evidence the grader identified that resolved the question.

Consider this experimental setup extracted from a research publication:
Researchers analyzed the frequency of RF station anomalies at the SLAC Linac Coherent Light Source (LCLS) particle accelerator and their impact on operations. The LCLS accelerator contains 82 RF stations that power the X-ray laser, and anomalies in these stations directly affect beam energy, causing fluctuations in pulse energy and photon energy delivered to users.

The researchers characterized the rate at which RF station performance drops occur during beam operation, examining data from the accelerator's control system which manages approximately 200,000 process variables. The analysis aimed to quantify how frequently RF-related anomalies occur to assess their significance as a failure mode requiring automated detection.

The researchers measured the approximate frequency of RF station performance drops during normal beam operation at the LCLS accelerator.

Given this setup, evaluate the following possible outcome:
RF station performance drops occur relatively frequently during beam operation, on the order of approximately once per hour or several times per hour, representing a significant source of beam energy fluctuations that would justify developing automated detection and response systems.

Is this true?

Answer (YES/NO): YES